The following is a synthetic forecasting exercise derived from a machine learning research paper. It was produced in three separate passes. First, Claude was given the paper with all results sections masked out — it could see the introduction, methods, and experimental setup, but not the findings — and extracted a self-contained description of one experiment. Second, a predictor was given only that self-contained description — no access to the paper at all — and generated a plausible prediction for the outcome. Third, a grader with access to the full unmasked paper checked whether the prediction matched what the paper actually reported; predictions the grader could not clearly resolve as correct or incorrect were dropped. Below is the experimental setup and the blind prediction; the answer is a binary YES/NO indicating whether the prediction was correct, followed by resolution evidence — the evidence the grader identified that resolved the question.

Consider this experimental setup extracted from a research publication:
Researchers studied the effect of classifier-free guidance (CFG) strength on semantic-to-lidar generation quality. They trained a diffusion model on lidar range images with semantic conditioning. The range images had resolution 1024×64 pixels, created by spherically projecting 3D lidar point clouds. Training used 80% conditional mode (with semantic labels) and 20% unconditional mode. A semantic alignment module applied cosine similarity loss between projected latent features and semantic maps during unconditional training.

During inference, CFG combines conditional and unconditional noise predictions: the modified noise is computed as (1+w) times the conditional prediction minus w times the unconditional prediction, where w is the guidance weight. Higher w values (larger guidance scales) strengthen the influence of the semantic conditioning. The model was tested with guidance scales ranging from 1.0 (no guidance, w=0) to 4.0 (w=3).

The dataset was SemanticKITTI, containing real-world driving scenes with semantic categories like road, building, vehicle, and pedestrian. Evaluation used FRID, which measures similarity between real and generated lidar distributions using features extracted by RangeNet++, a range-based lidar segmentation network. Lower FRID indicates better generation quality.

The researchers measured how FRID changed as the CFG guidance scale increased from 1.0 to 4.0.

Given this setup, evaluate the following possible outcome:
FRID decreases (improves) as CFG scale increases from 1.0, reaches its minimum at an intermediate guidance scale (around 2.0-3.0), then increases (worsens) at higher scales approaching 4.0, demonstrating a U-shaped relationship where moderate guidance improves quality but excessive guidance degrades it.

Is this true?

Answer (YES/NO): YES